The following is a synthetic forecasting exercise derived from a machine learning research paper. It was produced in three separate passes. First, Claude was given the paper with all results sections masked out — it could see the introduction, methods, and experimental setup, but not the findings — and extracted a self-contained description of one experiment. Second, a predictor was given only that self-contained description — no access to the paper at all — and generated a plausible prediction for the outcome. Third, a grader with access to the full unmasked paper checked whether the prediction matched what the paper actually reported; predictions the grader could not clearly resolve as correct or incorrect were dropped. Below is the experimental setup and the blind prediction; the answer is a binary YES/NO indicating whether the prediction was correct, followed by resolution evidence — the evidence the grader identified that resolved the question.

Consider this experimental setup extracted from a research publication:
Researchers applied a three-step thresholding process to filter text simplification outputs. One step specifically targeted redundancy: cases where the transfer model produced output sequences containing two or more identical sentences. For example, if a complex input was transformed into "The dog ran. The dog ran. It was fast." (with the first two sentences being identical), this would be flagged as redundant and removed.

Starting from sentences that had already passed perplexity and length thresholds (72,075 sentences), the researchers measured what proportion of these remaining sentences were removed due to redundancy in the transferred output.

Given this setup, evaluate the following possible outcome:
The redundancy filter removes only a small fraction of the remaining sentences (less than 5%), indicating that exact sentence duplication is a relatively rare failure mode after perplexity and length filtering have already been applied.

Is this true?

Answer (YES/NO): YES